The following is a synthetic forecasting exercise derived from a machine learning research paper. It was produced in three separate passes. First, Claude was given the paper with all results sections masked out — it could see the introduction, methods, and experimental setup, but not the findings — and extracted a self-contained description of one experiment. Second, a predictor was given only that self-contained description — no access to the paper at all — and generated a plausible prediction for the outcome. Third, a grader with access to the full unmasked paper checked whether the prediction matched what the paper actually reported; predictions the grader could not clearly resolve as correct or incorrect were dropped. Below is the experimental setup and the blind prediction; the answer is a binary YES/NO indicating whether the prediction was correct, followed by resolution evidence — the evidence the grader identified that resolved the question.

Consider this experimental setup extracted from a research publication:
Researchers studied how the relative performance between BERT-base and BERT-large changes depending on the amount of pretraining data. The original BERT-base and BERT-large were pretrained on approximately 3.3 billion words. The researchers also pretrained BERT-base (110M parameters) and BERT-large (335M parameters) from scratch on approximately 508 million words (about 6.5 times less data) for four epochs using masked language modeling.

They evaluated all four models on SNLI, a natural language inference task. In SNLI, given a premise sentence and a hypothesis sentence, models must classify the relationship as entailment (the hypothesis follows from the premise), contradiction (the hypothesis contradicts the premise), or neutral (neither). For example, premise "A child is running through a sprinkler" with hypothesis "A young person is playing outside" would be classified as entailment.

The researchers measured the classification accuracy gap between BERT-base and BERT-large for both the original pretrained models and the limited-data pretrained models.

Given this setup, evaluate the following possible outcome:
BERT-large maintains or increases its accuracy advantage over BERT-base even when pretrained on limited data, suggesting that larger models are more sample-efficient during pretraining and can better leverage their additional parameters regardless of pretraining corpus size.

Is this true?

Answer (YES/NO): NO